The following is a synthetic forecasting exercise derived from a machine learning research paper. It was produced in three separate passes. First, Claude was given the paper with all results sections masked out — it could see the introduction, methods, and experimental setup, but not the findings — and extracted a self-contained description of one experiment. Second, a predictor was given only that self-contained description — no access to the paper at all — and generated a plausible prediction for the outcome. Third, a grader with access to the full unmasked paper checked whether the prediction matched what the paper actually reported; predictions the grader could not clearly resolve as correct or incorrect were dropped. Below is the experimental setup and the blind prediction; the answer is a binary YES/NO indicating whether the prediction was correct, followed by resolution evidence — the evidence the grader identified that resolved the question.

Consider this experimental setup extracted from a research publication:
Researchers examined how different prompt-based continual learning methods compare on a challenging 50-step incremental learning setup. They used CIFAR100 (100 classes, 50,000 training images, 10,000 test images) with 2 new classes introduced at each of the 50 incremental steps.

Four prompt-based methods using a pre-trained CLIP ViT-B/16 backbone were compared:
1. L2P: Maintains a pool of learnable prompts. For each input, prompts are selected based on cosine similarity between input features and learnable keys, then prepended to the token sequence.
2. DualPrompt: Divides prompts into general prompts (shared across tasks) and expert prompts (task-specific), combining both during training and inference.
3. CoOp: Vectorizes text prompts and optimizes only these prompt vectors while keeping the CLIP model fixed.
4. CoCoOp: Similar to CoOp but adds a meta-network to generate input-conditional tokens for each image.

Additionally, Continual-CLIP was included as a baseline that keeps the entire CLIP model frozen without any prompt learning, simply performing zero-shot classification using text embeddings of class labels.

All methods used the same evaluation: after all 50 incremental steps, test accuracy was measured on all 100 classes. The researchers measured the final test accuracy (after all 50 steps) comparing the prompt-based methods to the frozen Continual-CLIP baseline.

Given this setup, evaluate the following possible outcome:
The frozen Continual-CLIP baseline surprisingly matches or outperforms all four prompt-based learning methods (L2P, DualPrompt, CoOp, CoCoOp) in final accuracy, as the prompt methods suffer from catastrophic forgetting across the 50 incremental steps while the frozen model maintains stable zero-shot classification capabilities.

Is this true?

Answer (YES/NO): YES